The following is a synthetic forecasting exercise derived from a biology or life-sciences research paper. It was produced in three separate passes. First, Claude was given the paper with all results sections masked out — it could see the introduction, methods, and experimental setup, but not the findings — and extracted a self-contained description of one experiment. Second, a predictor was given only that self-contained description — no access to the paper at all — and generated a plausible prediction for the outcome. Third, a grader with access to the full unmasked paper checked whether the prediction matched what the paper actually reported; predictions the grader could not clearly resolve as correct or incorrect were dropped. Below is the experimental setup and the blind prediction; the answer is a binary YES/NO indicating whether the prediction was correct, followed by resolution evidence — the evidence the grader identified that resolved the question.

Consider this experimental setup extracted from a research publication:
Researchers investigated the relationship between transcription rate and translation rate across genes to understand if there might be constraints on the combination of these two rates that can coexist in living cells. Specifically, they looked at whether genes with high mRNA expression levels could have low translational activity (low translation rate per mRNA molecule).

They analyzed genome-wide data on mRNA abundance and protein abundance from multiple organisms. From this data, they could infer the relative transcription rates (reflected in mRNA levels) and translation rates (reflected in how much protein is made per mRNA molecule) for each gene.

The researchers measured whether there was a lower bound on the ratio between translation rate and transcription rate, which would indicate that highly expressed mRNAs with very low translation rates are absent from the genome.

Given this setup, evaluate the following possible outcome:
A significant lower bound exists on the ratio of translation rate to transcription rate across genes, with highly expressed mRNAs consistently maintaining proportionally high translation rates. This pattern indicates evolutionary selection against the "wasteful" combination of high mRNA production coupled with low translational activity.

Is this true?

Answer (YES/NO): YES